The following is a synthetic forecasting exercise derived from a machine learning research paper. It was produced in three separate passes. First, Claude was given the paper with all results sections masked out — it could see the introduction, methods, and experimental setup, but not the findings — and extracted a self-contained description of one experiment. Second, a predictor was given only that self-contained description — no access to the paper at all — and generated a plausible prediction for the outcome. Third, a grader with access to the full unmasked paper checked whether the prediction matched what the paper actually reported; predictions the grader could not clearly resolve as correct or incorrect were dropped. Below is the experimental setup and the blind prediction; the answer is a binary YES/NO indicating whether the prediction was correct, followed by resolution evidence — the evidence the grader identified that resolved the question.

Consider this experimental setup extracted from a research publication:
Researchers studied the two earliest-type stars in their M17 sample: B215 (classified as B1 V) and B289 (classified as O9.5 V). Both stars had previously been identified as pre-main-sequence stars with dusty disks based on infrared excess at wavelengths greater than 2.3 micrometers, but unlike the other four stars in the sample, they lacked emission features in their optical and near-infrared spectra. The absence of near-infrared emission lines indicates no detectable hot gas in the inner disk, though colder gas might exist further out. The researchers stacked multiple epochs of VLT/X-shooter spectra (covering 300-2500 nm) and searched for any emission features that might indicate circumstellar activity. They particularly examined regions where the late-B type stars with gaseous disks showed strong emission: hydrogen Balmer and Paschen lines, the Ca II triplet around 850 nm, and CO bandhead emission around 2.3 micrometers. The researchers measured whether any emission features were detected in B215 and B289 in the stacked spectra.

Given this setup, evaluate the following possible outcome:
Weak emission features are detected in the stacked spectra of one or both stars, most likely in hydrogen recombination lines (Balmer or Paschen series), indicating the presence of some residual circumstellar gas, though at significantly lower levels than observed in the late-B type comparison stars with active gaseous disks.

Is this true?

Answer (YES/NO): NO